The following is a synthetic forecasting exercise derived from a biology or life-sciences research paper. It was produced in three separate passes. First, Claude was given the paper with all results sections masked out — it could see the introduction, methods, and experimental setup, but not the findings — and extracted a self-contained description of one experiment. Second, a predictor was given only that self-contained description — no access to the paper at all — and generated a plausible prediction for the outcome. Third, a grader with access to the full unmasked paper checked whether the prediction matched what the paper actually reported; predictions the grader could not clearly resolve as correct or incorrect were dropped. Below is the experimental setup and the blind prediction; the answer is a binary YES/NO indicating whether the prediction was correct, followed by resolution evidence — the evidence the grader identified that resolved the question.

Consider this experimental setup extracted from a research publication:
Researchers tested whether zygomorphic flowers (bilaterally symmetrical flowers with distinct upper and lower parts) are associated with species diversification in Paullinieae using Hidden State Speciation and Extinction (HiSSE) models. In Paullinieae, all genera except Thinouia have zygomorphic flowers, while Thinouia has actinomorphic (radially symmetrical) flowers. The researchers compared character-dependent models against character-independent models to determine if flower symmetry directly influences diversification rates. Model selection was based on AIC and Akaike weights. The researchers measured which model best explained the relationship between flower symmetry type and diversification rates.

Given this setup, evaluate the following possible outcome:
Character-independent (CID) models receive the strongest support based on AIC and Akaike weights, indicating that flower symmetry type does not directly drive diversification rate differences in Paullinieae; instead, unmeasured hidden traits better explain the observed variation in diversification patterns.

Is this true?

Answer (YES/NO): YES